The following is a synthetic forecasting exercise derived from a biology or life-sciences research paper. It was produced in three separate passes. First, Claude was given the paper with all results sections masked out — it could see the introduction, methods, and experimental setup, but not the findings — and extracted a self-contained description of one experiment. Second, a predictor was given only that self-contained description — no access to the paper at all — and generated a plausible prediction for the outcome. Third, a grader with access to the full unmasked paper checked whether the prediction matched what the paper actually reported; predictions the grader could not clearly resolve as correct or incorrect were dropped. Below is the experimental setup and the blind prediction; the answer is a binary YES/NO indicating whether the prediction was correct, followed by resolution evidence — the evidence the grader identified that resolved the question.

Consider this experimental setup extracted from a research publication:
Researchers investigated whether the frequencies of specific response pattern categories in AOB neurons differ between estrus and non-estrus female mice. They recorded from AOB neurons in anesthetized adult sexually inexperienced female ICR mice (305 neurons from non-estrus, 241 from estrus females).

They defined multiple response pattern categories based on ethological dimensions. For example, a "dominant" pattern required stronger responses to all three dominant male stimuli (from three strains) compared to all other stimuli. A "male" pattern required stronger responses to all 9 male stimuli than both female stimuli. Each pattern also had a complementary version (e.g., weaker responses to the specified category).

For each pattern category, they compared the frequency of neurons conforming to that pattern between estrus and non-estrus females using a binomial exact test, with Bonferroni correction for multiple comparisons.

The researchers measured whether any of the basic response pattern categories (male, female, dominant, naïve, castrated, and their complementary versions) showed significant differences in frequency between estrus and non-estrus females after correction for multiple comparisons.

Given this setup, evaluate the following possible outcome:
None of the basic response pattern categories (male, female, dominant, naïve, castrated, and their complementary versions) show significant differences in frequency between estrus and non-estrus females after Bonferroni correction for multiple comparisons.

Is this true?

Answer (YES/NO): YES